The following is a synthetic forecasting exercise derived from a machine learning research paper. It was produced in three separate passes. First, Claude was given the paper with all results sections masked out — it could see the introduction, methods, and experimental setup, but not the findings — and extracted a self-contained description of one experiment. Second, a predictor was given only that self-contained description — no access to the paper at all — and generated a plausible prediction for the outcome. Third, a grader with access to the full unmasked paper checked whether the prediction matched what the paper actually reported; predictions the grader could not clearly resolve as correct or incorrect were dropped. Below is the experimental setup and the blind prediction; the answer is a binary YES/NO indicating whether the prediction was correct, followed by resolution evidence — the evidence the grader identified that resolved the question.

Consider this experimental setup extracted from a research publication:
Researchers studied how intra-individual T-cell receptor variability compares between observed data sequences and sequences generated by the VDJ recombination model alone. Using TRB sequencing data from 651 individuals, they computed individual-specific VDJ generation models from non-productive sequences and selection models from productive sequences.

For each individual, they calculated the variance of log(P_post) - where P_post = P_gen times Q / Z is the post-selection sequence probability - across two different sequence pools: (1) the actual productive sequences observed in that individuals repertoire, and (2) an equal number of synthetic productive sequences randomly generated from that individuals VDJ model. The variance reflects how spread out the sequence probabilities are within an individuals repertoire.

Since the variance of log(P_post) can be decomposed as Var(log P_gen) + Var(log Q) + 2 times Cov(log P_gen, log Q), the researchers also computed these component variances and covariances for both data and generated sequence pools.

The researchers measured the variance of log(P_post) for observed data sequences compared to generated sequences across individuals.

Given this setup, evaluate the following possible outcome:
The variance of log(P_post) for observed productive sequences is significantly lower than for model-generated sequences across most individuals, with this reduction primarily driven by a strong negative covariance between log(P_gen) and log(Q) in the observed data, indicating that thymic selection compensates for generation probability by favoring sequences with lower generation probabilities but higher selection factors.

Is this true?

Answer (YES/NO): NO